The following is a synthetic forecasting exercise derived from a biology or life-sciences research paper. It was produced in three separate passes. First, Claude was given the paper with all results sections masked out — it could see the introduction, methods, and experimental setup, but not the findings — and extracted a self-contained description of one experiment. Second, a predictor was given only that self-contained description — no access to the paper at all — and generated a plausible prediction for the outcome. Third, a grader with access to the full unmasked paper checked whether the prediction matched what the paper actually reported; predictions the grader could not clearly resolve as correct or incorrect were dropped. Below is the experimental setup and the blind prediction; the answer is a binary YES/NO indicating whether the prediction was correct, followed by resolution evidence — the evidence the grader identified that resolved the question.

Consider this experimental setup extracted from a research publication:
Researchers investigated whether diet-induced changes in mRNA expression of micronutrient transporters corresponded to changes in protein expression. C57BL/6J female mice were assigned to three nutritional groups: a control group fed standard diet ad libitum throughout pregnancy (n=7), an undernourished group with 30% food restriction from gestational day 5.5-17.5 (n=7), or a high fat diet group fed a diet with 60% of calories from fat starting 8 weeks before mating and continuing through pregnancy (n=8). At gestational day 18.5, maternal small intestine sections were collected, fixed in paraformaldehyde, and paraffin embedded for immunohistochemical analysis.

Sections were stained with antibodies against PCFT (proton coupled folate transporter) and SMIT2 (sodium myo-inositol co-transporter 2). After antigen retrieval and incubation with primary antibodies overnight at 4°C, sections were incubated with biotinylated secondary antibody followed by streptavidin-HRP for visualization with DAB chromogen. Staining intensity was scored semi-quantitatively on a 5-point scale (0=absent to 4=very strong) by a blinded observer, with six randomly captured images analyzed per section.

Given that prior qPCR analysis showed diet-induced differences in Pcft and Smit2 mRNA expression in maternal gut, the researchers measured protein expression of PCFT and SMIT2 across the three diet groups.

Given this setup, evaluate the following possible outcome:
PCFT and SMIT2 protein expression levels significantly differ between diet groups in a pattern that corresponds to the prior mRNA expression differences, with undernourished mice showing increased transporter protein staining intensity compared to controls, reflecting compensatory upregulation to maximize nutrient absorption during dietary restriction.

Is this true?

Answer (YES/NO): NO